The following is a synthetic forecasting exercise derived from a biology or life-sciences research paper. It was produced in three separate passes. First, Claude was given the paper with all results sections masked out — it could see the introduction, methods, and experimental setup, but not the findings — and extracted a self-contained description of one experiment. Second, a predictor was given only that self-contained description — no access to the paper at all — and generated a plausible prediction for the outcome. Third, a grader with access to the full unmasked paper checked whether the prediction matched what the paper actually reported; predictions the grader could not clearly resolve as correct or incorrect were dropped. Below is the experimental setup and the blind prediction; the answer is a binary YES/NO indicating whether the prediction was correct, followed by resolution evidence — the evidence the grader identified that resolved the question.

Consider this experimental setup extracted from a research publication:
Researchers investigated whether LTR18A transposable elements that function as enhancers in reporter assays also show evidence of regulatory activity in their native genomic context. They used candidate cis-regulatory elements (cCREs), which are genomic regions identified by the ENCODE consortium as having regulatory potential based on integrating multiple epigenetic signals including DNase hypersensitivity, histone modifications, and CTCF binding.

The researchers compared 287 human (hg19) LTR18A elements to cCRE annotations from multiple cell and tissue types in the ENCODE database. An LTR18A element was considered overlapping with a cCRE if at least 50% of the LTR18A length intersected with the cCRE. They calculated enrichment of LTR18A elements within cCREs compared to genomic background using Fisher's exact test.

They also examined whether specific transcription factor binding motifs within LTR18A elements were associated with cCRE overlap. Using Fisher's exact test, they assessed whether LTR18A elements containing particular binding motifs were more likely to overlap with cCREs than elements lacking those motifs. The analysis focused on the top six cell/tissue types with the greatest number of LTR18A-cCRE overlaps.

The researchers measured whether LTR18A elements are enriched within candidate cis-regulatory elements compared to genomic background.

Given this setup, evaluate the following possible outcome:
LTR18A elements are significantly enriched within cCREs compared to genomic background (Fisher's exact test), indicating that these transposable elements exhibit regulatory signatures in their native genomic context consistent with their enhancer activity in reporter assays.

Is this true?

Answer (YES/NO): YES